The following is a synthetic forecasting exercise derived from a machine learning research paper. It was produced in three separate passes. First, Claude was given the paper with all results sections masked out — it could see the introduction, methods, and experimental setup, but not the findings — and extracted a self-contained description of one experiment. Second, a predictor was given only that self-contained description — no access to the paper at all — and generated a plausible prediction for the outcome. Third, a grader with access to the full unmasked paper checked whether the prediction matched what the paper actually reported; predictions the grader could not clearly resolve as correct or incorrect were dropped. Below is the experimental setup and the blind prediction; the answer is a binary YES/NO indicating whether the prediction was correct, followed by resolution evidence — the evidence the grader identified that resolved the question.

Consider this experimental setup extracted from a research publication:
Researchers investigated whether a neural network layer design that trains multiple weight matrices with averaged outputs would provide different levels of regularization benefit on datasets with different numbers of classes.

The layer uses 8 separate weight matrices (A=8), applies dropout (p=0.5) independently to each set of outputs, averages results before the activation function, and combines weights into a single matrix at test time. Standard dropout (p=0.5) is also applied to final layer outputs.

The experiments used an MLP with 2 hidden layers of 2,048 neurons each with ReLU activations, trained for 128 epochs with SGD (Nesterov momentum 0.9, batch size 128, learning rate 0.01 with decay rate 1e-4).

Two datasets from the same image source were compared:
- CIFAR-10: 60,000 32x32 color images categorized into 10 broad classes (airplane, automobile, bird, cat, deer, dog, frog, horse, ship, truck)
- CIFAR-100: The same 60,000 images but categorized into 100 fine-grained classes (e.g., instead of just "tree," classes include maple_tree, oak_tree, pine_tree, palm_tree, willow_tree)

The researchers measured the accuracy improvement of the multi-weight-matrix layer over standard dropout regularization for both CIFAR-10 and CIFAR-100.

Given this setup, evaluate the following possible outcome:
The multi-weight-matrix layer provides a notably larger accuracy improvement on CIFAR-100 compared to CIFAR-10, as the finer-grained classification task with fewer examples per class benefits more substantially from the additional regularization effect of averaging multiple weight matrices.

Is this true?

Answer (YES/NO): YES